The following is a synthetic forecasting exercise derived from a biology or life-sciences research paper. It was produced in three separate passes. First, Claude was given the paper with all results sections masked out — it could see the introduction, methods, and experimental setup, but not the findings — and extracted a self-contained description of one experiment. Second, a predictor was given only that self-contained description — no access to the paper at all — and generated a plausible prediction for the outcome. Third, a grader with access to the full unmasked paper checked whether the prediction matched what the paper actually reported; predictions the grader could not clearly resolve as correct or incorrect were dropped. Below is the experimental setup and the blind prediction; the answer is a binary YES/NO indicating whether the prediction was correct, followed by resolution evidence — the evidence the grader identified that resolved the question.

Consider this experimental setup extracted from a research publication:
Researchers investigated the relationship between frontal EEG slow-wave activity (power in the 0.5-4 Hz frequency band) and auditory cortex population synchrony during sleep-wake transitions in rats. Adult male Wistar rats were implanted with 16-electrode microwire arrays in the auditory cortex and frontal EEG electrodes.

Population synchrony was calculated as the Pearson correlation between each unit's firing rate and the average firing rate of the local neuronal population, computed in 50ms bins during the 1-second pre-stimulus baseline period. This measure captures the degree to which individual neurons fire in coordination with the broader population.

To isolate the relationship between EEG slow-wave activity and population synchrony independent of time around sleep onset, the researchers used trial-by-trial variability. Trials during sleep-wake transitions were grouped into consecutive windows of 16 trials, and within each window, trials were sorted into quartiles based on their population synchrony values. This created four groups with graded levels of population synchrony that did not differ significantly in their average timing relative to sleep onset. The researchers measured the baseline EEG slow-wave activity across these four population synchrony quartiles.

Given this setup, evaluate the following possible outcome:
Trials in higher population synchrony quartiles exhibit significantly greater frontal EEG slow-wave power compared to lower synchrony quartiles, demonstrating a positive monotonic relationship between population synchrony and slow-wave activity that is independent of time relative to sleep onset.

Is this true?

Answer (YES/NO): YES